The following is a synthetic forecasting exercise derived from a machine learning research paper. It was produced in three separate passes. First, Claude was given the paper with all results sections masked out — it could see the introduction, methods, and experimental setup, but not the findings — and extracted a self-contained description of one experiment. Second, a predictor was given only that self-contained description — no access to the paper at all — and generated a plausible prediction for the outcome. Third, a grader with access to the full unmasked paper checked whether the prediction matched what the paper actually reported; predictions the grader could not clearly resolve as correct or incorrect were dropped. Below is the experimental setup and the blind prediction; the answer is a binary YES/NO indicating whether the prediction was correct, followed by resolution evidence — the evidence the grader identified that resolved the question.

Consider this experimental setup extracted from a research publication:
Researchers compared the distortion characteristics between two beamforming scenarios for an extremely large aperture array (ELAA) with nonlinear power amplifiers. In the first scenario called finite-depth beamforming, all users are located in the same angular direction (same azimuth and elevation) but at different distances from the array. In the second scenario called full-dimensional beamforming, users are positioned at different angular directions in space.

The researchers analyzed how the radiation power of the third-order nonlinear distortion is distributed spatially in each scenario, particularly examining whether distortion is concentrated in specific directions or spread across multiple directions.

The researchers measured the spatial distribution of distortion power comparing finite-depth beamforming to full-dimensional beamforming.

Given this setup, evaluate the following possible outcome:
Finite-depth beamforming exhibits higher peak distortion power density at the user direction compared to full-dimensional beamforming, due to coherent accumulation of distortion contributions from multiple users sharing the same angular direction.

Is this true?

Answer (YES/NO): YES